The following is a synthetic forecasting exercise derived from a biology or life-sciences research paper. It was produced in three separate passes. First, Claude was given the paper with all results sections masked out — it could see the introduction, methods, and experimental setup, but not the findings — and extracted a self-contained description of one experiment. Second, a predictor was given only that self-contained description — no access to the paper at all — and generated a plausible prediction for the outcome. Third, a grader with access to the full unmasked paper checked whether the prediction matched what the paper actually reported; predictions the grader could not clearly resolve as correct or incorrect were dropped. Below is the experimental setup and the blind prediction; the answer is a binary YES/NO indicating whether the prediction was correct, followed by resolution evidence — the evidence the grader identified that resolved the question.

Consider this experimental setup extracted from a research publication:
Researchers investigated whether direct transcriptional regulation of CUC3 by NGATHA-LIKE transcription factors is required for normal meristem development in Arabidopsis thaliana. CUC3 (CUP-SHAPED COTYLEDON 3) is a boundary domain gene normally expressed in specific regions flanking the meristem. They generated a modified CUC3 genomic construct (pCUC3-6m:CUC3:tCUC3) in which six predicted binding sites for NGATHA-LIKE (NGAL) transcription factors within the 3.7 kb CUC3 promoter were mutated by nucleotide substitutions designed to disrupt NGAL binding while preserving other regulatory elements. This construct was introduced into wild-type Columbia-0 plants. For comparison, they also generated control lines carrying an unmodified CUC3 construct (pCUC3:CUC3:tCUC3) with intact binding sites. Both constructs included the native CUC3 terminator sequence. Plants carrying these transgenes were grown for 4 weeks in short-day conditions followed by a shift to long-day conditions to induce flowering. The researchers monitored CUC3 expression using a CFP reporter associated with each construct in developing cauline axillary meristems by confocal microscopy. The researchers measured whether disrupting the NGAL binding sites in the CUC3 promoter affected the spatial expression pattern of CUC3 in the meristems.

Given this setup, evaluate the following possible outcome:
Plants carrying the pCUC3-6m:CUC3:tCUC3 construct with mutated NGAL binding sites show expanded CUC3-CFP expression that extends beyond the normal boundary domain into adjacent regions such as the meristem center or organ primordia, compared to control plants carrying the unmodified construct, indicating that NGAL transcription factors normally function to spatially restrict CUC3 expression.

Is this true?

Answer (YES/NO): YES